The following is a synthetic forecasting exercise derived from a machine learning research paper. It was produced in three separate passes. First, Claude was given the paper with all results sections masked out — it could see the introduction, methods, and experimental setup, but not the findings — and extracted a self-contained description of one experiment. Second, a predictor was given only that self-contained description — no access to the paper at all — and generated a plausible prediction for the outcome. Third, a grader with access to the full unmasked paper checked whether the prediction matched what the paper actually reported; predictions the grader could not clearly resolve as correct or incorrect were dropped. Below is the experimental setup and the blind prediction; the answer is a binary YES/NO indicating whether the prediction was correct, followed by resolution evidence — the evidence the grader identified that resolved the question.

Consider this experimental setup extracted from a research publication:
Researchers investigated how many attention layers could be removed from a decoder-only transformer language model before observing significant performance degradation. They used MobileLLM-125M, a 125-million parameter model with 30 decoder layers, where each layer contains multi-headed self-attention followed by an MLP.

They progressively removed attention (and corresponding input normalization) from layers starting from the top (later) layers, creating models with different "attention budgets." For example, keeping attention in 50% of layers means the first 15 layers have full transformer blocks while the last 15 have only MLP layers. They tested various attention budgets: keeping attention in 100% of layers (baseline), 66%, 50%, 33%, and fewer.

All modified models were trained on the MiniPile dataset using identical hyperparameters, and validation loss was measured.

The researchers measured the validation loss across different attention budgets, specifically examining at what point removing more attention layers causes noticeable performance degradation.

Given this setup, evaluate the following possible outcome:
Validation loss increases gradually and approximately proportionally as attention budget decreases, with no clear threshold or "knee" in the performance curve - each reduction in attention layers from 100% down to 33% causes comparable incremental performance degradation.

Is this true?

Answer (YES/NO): NO